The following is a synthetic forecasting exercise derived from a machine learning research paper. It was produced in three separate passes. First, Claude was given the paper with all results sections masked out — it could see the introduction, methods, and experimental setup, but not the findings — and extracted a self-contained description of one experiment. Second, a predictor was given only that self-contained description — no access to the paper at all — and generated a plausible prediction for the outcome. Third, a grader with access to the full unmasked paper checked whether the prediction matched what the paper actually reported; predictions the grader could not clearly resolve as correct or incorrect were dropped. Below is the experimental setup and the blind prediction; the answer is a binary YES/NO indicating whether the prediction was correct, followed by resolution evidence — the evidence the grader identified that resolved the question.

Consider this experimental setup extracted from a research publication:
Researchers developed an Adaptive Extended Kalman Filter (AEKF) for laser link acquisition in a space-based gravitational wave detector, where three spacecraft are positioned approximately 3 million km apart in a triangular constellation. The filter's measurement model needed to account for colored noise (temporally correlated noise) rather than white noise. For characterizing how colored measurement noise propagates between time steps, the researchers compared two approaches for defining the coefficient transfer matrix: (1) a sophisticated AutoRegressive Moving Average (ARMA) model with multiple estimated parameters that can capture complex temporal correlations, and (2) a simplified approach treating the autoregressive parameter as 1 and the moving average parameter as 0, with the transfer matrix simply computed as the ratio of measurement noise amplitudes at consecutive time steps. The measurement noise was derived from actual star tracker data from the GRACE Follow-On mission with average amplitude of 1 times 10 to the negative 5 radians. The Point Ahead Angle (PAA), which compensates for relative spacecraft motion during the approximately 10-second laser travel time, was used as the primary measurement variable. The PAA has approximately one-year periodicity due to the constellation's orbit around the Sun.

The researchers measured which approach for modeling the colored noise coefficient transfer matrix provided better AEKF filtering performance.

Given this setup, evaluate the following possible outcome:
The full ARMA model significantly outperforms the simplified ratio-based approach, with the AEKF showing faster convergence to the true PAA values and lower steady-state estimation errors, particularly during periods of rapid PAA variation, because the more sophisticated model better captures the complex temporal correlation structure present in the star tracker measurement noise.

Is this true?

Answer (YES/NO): NO